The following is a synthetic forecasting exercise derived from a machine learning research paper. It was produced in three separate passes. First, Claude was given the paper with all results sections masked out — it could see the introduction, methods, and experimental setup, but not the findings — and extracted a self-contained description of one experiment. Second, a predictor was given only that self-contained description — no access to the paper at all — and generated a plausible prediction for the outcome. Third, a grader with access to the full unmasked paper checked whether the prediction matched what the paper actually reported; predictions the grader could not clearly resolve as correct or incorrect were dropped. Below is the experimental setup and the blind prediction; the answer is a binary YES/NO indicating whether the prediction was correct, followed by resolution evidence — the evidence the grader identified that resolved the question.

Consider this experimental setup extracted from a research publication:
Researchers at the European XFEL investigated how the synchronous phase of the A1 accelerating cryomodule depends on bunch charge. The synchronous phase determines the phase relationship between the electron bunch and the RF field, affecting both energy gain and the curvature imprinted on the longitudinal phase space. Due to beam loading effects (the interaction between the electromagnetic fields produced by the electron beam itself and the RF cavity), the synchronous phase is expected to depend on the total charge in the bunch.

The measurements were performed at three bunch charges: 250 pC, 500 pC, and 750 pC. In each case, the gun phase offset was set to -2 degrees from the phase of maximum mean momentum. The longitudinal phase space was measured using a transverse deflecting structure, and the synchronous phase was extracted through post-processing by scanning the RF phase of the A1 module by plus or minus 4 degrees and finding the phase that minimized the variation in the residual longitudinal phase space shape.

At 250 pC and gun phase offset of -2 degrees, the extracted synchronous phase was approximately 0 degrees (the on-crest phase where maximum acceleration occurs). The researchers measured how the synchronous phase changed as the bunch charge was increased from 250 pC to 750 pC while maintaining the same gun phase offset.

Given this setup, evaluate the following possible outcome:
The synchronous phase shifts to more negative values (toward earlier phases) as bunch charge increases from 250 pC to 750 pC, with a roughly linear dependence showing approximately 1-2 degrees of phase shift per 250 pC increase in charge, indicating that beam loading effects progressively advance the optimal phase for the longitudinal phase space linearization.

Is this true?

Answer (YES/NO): NO